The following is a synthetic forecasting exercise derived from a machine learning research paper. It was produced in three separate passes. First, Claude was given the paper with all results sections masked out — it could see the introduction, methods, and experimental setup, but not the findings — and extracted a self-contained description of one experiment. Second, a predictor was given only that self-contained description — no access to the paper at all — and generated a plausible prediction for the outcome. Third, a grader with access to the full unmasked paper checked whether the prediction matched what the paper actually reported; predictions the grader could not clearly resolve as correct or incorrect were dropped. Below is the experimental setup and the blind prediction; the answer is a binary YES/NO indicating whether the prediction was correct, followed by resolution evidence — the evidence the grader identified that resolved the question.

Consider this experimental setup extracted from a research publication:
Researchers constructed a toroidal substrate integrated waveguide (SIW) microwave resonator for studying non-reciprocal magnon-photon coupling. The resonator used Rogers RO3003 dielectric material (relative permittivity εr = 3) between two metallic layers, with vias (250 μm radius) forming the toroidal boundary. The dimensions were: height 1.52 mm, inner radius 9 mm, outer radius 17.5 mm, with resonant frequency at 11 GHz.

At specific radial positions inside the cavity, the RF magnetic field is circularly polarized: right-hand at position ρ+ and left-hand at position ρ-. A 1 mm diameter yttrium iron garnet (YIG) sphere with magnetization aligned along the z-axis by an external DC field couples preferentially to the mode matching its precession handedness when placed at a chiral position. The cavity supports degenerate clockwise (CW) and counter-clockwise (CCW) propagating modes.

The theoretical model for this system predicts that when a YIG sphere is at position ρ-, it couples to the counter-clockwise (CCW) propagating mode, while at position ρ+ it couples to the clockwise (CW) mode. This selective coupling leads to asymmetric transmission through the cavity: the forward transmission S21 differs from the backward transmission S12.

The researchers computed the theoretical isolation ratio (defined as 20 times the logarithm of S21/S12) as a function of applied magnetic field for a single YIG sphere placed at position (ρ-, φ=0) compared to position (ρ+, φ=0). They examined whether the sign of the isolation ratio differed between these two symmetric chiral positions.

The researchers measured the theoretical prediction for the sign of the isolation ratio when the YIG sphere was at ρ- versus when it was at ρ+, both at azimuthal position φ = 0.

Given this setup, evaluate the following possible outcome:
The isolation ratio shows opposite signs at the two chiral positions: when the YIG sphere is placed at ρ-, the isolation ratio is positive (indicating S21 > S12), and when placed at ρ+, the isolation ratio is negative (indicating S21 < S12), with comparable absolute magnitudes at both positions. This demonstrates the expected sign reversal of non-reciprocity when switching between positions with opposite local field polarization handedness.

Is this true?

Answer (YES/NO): NO